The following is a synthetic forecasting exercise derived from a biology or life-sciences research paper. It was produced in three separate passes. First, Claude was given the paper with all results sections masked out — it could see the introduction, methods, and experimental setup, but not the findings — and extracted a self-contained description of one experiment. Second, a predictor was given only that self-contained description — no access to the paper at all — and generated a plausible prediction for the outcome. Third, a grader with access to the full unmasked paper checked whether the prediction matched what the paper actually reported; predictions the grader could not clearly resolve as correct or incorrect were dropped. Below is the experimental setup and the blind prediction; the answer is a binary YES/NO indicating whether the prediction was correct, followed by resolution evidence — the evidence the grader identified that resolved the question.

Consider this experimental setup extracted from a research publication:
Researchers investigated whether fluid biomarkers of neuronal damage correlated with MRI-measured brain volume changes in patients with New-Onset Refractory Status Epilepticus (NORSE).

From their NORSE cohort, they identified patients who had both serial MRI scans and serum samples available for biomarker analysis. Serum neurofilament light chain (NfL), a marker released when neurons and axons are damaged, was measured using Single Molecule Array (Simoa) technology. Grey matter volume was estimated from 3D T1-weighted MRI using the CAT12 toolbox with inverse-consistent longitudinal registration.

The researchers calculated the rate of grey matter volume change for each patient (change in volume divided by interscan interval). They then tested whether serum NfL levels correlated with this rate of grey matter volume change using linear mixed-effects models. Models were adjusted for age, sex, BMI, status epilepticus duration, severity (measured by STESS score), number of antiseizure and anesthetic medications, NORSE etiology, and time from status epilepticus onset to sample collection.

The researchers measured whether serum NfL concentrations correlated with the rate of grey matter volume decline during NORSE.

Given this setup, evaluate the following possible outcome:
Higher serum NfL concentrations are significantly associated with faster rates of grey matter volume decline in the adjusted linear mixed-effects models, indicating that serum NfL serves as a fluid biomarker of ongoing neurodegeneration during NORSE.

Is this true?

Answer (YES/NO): YES